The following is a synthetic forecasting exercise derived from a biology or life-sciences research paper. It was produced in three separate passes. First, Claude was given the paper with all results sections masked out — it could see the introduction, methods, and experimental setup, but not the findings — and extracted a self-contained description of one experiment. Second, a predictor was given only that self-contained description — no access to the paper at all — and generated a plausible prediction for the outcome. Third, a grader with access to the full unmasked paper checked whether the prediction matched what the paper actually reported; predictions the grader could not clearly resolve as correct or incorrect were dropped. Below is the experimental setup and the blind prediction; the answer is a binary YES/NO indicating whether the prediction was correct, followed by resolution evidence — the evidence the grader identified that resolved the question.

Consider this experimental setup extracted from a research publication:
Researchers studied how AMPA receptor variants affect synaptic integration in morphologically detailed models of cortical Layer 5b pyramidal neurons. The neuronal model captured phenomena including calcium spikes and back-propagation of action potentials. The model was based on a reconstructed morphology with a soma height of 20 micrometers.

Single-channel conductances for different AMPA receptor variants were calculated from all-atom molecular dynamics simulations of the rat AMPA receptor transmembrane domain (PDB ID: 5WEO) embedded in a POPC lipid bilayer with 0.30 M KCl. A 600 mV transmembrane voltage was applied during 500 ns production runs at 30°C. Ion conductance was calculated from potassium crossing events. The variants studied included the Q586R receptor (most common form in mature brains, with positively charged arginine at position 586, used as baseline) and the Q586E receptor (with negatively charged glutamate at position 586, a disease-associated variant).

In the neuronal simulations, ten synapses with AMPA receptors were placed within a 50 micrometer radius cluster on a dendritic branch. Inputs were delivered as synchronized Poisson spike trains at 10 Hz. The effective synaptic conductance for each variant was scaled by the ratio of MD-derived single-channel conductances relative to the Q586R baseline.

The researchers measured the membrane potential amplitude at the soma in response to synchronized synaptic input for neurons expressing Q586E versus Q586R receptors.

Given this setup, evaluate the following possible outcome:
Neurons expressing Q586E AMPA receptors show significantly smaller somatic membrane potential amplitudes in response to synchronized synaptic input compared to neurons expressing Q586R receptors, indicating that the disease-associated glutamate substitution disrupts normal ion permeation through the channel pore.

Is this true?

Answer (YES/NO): NO